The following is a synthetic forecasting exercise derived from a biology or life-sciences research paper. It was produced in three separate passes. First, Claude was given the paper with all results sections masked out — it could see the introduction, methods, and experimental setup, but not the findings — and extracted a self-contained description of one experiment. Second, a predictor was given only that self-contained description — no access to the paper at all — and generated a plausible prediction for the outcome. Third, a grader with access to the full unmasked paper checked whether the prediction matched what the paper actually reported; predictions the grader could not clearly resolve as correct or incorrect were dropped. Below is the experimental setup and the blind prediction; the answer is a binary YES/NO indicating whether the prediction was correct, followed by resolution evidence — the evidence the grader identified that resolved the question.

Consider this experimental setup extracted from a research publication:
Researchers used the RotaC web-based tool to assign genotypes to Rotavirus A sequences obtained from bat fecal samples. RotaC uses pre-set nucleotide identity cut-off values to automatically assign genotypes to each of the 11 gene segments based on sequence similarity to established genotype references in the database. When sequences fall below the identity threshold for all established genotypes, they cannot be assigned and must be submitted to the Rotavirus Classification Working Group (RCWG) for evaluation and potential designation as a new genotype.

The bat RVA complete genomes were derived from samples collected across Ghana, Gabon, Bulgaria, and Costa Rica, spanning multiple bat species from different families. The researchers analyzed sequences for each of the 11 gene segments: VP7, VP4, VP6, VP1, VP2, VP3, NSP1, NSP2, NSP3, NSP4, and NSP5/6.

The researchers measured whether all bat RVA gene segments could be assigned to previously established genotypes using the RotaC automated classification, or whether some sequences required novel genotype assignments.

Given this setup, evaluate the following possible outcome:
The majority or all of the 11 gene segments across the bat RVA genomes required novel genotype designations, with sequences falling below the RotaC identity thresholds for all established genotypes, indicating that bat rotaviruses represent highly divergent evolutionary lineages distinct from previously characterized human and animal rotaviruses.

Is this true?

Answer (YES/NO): NO